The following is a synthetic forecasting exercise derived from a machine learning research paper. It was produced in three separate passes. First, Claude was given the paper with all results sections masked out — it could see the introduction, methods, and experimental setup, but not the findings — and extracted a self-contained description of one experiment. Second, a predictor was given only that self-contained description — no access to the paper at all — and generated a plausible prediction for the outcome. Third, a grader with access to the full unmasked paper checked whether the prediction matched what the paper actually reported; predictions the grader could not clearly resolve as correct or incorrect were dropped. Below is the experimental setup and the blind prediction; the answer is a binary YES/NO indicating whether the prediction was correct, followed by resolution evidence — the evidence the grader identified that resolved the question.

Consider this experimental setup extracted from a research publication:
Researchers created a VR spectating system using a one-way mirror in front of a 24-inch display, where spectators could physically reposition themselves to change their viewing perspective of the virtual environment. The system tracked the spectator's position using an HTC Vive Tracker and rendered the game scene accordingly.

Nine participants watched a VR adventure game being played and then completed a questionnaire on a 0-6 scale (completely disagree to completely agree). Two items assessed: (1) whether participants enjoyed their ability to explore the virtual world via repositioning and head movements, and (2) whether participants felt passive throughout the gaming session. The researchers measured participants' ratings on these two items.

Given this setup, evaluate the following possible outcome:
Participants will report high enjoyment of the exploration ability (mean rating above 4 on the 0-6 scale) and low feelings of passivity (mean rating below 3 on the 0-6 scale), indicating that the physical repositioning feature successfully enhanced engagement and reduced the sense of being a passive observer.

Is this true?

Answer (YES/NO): NO